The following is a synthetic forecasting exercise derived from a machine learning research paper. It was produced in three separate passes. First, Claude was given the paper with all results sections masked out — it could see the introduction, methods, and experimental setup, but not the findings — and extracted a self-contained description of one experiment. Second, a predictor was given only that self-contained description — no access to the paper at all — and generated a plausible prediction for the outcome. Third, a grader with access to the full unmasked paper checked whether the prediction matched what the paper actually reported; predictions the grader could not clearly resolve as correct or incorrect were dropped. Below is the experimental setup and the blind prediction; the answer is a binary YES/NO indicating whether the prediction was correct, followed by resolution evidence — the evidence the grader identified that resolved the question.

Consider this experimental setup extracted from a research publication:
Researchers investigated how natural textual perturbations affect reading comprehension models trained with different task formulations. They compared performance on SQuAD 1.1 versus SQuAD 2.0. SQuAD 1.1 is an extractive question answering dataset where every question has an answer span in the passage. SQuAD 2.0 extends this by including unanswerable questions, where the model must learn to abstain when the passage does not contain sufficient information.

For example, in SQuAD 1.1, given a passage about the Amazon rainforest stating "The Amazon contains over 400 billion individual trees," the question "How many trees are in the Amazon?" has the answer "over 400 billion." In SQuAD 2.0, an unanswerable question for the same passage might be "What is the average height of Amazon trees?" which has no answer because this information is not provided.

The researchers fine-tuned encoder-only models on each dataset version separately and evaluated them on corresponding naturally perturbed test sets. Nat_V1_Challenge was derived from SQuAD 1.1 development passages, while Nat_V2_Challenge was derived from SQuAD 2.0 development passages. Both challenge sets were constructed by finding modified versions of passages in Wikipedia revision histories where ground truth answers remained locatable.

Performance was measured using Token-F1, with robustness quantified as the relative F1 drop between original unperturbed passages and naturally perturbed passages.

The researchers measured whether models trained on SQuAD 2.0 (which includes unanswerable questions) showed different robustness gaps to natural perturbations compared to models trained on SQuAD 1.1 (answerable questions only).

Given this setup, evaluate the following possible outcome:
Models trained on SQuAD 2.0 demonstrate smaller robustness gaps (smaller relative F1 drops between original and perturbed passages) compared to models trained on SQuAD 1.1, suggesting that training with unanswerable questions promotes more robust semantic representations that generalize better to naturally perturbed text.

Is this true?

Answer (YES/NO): NO